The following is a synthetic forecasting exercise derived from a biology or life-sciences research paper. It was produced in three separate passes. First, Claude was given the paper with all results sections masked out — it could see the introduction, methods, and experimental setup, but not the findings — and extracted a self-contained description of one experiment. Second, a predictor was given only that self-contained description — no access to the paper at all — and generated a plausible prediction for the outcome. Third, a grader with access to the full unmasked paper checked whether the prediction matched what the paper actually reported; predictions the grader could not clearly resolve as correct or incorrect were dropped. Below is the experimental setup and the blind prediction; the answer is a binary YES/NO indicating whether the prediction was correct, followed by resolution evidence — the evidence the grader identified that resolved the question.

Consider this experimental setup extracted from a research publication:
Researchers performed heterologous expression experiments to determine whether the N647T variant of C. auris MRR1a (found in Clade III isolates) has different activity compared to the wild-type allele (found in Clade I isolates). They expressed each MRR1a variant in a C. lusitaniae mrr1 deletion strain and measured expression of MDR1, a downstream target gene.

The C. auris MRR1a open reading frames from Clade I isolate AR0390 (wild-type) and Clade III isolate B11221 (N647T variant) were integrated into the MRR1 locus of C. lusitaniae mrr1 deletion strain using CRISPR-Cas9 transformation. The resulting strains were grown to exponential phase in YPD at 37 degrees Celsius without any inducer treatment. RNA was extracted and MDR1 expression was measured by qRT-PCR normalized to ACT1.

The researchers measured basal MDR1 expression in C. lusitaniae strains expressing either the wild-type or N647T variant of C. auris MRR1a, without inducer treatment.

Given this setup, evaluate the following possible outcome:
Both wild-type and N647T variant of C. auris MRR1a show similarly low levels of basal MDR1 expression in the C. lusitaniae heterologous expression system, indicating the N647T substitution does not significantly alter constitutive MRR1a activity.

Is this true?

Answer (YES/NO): NO